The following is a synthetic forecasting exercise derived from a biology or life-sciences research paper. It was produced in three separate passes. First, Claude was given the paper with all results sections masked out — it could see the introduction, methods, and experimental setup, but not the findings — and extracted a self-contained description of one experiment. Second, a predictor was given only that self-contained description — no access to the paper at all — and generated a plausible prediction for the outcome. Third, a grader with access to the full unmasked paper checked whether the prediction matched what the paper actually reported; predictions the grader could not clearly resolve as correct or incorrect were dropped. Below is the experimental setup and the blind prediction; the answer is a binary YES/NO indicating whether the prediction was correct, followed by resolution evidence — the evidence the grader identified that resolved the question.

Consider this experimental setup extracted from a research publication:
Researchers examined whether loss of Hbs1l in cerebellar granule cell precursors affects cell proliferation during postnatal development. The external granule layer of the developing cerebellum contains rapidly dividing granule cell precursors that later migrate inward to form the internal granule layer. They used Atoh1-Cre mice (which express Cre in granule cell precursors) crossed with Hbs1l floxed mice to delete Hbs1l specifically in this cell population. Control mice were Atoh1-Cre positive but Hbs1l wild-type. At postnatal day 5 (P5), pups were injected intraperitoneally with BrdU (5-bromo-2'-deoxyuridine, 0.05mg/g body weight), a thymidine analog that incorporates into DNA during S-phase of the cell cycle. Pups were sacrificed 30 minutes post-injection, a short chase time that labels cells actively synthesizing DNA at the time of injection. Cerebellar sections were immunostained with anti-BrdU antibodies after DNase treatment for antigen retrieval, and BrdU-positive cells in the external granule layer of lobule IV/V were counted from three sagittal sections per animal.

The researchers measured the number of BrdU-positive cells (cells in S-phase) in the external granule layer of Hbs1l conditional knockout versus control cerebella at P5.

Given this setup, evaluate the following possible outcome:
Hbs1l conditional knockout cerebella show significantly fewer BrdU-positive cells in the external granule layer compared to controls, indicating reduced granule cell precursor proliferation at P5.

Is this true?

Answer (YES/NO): NO